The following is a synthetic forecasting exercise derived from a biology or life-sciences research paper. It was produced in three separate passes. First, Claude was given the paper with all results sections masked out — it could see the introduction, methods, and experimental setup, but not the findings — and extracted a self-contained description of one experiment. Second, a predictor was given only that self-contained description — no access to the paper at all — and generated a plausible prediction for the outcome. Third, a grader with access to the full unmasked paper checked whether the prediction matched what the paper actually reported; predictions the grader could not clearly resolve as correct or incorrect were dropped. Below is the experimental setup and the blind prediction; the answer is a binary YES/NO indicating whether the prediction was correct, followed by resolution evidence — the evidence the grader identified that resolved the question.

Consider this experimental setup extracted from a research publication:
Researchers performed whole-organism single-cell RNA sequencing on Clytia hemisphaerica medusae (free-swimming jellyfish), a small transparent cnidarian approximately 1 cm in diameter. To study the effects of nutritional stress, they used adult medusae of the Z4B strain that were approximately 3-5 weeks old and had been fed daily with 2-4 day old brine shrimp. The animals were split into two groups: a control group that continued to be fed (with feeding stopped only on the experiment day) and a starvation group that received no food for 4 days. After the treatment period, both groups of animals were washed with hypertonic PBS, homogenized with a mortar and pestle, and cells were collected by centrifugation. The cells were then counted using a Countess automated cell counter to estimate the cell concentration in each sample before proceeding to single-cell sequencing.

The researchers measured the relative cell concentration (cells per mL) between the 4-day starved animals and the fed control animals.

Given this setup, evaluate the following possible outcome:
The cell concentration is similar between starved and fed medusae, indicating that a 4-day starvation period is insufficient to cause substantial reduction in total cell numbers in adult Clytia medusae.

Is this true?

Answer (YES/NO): NO